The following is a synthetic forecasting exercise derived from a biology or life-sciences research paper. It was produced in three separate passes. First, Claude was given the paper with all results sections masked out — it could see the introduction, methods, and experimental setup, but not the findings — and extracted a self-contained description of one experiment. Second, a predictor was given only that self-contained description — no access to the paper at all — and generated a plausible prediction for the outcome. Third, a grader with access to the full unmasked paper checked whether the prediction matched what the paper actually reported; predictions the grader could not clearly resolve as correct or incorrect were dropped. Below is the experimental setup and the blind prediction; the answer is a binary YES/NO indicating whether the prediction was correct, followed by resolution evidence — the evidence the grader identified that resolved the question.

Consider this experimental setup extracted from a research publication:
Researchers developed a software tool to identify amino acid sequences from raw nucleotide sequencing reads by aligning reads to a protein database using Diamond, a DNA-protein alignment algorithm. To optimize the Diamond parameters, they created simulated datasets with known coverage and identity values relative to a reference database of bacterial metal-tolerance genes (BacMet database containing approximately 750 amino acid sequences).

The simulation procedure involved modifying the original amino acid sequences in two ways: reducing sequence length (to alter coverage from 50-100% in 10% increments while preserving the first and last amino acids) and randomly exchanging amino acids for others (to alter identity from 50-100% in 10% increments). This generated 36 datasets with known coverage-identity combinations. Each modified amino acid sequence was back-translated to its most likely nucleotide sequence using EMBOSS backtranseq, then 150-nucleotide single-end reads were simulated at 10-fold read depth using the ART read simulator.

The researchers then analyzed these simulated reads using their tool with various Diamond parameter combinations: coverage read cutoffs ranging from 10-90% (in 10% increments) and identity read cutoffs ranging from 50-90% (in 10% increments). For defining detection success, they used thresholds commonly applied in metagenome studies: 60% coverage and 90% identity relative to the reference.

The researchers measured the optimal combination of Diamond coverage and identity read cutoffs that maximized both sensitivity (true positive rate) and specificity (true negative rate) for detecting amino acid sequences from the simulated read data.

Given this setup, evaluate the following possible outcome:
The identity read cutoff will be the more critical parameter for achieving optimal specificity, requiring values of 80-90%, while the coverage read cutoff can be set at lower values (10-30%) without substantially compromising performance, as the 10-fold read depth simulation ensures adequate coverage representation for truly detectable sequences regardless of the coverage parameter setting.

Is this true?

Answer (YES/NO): NO